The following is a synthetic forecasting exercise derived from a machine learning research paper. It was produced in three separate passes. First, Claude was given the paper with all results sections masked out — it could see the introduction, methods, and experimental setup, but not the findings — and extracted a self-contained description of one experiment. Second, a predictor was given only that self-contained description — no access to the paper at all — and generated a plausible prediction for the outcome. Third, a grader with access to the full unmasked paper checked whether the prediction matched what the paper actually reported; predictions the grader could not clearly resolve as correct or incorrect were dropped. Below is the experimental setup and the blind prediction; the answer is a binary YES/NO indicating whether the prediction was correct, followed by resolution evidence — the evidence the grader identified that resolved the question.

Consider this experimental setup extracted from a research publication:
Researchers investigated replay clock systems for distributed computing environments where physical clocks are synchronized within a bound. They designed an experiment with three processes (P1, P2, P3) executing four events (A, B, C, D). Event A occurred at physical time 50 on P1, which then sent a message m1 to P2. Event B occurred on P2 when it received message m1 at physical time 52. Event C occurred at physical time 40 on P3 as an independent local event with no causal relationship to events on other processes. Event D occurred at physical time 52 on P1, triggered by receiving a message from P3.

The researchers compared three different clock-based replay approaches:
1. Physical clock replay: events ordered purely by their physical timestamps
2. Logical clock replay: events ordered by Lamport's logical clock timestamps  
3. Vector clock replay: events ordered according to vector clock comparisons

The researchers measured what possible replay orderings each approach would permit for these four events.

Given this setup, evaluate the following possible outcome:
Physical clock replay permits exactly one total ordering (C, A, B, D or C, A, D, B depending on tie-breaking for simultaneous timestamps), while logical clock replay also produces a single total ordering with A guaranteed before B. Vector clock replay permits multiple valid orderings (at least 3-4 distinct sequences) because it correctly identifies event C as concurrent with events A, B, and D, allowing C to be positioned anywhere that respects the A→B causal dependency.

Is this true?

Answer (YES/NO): NO